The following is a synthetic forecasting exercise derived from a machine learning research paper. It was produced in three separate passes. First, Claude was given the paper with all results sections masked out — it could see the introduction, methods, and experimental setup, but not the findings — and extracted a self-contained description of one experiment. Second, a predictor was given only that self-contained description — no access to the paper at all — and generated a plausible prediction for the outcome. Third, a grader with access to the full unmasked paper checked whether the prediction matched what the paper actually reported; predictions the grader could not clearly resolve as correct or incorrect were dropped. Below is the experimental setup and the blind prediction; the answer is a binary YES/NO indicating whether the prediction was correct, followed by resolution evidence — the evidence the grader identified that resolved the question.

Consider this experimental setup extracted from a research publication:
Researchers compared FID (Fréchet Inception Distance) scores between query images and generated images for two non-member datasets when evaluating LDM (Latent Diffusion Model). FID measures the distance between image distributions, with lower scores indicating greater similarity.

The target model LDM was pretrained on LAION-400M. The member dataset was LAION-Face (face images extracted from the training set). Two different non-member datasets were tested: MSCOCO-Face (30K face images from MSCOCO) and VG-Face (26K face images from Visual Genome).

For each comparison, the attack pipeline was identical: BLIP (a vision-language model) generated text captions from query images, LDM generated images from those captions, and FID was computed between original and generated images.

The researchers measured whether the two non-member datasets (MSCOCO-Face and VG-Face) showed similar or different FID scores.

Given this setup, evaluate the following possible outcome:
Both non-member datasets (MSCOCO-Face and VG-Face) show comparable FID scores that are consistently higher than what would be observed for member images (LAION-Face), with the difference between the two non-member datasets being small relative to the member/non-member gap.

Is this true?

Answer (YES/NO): YES